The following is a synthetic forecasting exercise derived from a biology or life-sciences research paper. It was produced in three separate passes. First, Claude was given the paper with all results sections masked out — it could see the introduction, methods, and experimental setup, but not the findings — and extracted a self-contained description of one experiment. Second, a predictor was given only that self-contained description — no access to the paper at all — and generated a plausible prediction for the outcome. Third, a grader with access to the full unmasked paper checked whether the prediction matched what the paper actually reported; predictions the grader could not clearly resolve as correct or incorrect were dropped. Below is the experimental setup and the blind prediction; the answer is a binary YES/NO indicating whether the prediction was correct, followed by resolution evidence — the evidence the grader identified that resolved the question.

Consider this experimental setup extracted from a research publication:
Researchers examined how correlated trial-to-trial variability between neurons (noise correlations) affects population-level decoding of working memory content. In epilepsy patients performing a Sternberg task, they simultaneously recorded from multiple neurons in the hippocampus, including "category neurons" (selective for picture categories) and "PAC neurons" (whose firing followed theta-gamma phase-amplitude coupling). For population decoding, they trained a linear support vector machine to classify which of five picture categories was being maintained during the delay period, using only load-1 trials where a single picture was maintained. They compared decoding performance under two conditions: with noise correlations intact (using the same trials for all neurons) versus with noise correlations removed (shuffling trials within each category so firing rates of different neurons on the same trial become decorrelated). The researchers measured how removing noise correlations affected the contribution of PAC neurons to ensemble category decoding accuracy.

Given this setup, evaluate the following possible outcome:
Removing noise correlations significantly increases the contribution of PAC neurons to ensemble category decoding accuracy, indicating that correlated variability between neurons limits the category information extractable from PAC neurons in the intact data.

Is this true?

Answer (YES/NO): NO